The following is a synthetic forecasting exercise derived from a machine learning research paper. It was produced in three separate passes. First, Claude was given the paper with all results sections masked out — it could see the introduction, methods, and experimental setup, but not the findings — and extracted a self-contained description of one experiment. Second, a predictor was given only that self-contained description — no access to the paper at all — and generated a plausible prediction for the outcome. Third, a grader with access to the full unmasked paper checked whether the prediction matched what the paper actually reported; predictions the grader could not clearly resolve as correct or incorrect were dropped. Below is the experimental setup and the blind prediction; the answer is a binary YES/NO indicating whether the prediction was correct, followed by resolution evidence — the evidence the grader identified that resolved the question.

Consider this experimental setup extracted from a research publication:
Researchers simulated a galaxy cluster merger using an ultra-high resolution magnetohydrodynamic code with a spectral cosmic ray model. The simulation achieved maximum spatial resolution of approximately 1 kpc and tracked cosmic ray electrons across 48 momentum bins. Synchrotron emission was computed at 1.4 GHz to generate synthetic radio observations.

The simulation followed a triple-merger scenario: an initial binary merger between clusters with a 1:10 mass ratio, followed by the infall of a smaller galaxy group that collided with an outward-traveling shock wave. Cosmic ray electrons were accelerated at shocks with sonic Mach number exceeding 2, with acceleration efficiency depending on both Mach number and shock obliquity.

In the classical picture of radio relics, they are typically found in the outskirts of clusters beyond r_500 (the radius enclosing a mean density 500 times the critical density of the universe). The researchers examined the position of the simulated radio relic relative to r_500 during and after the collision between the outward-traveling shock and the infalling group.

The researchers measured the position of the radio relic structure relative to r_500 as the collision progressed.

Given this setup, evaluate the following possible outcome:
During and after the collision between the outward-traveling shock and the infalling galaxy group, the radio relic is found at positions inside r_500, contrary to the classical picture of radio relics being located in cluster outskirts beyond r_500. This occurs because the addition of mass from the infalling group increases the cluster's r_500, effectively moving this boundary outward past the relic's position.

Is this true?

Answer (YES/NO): NO